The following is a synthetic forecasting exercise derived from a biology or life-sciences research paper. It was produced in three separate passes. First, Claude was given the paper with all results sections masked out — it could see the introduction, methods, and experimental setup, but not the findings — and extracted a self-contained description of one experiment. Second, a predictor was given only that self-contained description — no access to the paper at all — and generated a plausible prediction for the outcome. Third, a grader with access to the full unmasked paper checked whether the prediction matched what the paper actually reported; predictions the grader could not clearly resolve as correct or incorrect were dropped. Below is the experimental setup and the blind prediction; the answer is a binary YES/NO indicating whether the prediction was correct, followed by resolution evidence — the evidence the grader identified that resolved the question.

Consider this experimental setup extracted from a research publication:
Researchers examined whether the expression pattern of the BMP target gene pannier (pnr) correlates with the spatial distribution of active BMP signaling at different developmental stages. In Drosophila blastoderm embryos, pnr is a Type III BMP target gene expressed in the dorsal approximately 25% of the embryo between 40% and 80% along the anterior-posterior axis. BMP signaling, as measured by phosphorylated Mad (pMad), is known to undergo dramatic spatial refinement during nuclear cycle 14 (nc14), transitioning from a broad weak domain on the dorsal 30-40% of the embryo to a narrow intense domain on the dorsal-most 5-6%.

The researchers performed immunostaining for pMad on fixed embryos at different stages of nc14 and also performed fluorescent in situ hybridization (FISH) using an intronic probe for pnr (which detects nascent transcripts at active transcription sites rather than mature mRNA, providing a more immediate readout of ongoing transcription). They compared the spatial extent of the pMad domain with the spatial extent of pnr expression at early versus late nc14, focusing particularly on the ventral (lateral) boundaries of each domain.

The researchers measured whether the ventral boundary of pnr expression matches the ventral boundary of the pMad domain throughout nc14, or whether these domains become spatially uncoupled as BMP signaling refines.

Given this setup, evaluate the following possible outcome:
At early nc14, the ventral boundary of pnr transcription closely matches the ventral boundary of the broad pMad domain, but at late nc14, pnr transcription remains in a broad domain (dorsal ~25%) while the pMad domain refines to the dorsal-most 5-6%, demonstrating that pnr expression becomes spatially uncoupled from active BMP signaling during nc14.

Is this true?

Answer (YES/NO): YES